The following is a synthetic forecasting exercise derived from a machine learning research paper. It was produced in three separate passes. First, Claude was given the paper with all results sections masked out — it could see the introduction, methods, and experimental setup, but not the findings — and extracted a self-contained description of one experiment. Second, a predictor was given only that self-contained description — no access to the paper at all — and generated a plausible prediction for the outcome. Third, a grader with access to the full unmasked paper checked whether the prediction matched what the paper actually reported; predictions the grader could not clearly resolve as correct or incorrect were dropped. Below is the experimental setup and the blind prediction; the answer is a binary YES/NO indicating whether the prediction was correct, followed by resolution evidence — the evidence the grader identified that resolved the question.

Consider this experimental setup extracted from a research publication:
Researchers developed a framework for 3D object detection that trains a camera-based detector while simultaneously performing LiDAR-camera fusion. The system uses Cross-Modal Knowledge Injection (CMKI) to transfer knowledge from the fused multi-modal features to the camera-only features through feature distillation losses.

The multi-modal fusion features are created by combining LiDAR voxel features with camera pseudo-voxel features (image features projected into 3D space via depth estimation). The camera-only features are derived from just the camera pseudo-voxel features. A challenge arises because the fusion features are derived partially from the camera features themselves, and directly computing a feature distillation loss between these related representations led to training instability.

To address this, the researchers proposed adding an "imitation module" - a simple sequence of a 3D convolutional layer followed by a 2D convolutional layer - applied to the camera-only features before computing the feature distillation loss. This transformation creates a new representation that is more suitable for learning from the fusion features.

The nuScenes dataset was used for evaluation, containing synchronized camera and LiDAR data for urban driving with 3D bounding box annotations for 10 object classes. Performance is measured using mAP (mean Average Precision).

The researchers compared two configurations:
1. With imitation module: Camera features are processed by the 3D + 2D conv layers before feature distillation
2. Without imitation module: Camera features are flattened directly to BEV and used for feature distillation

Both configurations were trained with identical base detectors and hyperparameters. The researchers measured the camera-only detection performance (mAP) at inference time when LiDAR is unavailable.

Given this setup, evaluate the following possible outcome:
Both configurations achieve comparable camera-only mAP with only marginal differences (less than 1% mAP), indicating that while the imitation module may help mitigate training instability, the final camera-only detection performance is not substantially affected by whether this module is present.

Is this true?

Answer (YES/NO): NO